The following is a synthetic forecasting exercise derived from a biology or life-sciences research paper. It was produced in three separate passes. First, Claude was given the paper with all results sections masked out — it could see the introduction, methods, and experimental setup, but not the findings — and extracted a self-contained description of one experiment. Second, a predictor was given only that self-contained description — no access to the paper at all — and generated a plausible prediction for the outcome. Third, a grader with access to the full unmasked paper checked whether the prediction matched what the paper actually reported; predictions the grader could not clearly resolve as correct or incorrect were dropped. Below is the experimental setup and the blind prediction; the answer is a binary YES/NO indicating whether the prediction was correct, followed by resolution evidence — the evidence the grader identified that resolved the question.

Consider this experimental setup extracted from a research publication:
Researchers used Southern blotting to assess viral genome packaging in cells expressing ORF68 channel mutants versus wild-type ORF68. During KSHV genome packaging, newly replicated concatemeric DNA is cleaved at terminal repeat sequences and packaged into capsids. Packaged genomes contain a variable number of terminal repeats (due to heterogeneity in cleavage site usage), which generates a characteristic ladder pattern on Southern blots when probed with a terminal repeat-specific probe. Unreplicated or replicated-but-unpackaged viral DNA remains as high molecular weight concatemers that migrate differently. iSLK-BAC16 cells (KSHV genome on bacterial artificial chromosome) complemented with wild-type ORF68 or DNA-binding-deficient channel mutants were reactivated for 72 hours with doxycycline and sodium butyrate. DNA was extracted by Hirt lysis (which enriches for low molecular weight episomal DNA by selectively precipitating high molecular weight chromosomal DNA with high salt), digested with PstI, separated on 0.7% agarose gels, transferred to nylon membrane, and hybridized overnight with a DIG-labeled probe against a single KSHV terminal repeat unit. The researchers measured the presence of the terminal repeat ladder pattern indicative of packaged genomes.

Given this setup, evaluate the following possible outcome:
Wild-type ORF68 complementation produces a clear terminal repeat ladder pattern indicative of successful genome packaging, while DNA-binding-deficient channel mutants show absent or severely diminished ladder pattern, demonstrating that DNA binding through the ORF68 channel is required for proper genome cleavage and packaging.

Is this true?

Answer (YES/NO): YES